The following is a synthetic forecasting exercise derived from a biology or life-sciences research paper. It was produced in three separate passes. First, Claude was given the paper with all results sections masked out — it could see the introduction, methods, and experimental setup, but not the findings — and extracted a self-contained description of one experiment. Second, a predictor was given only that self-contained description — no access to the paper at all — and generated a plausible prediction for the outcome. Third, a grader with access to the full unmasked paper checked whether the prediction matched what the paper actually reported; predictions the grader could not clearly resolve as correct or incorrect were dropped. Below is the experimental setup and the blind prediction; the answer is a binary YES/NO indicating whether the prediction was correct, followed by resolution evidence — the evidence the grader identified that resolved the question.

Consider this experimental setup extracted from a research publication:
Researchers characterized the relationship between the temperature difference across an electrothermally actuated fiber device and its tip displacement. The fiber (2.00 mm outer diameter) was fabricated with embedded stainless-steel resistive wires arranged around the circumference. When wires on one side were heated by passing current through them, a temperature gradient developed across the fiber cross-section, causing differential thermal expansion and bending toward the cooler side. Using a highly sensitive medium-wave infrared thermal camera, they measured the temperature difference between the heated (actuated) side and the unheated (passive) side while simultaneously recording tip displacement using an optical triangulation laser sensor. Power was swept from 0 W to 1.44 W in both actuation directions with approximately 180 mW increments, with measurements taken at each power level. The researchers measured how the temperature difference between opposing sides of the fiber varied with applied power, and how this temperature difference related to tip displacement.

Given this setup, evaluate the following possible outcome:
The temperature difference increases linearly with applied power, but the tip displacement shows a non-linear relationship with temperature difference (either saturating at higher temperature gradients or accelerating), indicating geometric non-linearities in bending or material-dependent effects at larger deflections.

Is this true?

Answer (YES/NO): NO